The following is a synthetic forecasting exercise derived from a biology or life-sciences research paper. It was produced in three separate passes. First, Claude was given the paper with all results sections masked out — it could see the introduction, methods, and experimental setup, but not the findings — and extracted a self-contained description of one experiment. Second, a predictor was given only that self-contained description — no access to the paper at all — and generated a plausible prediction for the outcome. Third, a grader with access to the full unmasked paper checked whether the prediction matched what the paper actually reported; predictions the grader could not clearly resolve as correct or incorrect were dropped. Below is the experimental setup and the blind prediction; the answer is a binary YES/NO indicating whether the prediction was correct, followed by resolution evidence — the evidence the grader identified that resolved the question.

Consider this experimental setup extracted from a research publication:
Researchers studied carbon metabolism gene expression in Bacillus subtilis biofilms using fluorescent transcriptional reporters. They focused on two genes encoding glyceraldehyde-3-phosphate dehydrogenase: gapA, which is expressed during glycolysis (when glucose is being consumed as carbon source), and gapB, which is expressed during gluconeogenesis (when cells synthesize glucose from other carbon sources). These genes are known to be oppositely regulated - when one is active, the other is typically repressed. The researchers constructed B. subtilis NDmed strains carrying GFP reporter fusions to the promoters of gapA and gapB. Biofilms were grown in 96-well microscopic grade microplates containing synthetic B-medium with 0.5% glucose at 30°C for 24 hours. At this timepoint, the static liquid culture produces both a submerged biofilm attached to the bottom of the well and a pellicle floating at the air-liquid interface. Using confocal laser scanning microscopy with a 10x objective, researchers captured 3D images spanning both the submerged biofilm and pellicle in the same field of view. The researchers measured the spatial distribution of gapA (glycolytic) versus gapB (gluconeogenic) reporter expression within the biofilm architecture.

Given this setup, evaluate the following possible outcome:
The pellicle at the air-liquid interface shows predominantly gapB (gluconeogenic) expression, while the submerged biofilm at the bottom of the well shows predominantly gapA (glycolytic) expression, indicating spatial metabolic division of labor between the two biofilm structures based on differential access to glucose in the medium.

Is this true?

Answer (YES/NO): NO